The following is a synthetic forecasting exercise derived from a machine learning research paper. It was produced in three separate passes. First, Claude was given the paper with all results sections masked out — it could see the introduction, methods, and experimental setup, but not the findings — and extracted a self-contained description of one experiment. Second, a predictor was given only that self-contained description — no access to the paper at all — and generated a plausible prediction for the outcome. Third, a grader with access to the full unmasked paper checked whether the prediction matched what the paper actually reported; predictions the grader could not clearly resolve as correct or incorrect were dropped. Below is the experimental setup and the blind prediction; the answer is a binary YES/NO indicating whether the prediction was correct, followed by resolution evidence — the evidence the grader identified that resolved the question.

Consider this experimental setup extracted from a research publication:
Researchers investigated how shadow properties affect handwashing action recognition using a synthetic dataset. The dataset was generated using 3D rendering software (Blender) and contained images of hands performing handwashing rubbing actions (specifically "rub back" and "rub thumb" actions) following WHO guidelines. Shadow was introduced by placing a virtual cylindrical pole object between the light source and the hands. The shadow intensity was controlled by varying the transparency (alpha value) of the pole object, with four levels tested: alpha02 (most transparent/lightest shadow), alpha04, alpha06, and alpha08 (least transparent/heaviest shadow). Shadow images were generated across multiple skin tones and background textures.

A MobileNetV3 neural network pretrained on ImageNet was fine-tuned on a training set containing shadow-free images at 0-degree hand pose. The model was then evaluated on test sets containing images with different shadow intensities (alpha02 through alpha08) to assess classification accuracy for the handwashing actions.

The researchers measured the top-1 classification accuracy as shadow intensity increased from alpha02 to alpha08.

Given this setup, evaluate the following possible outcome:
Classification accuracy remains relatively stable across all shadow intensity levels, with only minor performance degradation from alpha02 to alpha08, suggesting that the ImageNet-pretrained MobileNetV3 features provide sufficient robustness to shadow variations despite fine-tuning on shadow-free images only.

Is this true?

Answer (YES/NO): NO